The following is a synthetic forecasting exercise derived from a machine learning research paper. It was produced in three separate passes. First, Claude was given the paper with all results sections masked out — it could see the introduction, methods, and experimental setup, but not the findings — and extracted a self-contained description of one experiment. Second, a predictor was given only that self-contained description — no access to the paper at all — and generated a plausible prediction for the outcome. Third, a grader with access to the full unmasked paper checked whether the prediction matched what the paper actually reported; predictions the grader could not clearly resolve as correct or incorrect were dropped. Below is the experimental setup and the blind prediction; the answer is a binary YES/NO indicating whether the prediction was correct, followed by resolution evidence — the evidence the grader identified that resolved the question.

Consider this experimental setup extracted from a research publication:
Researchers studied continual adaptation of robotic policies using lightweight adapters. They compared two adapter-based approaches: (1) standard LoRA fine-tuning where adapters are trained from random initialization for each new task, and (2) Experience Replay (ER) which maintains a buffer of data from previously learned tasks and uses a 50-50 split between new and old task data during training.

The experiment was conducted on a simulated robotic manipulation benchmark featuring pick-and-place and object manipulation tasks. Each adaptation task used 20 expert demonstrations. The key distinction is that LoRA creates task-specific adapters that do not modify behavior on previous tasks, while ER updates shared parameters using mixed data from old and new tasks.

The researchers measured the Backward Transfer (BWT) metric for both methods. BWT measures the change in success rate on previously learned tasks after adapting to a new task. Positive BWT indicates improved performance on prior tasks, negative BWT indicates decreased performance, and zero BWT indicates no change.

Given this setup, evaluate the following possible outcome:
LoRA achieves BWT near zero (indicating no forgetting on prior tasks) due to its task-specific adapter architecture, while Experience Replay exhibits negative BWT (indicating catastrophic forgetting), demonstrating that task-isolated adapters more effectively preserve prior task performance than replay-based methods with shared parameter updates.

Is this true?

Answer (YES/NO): YES